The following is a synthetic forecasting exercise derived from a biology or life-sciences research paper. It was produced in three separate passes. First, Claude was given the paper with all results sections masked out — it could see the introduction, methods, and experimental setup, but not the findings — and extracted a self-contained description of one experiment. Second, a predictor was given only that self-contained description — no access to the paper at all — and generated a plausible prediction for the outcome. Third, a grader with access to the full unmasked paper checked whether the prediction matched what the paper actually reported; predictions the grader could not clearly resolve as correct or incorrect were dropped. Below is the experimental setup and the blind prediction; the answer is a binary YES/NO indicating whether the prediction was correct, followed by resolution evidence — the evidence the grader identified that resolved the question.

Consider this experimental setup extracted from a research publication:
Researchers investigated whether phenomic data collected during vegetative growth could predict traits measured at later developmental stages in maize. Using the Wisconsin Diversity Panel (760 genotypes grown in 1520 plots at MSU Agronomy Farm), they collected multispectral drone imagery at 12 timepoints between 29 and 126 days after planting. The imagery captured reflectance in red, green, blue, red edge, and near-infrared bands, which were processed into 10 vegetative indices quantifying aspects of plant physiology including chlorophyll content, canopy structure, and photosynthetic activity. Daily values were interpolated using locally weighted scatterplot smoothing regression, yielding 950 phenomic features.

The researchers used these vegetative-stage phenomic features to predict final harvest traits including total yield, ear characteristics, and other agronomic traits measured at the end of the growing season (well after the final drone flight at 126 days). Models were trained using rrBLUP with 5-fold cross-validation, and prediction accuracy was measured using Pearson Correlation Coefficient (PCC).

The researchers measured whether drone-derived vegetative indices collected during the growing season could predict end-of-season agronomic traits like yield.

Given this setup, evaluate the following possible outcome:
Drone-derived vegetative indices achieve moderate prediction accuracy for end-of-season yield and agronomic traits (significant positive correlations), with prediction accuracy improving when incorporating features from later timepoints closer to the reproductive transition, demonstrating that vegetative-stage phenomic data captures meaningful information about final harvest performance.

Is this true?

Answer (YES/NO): NO